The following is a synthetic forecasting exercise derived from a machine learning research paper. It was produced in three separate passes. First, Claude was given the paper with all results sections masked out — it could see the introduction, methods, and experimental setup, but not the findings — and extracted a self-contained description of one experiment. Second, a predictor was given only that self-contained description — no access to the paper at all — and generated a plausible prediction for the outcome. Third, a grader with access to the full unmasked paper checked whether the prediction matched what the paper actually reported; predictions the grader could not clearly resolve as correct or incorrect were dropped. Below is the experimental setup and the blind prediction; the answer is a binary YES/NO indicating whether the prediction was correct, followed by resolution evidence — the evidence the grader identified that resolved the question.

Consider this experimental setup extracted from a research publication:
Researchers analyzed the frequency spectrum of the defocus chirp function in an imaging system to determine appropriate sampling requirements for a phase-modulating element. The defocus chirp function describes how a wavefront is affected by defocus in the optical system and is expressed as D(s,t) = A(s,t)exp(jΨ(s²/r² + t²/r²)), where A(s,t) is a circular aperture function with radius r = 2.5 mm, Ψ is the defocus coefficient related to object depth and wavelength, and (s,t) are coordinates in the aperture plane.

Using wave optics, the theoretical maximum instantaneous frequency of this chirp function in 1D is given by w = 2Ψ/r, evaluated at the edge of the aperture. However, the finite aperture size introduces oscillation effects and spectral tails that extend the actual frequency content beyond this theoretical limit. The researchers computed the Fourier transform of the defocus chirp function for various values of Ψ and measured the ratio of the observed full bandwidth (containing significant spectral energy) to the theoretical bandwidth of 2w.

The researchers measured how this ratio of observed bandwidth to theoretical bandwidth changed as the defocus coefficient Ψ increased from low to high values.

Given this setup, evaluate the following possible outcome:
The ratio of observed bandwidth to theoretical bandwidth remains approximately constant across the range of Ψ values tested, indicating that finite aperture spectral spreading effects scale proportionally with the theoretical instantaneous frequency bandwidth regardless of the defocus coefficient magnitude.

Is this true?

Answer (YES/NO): NO